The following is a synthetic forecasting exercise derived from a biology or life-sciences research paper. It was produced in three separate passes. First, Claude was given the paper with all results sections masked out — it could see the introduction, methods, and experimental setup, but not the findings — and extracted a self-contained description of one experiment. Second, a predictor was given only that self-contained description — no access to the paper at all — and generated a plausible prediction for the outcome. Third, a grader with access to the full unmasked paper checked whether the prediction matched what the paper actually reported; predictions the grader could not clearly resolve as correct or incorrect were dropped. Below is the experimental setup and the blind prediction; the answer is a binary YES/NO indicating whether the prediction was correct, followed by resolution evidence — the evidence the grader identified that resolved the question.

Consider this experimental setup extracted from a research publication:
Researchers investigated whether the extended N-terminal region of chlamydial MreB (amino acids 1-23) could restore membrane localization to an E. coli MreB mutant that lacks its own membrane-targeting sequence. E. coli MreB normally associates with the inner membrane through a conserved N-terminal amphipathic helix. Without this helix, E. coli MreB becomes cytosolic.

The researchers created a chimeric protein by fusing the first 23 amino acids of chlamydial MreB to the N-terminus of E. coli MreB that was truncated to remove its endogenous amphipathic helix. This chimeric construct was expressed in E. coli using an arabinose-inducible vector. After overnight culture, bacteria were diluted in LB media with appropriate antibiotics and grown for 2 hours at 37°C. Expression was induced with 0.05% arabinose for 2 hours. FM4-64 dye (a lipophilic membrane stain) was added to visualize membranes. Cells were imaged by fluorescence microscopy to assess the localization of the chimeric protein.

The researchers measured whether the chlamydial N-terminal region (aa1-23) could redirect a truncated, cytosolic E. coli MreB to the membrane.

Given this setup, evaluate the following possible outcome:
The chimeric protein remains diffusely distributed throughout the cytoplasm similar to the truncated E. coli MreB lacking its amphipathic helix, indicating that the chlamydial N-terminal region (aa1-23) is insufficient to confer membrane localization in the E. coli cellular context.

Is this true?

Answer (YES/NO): NO